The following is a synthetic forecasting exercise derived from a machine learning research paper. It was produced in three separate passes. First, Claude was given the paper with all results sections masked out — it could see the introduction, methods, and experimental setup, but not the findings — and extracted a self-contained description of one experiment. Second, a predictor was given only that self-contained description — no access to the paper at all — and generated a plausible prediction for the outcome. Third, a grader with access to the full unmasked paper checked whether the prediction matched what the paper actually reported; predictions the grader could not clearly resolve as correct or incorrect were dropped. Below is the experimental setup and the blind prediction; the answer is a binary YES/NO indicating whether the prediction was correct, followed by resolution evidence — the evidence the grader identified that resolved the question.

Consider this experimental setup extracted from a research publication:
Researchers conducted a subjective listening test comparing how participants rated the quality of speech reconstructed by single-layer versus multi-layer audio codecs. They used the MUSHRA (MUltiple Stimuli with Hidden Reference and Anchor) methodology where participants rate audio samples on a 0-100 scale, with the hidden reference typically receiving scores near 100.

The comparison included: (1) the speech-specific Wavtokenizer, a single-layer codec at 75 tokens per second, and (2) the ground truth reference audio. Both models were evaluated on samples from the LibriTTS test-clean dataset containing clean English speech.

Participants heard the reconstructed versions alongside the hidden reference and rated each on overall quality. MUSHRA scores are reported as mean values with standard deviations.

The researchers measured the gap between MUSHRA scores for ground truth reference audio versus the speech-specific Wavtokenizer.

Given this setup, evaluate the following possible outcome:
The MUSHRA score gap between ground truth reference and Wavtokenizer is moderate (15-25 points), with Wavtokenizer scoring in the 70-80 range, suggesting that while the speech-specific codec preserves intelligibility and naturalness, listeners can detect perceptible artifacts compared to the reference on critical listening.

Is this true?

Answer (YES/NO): NO